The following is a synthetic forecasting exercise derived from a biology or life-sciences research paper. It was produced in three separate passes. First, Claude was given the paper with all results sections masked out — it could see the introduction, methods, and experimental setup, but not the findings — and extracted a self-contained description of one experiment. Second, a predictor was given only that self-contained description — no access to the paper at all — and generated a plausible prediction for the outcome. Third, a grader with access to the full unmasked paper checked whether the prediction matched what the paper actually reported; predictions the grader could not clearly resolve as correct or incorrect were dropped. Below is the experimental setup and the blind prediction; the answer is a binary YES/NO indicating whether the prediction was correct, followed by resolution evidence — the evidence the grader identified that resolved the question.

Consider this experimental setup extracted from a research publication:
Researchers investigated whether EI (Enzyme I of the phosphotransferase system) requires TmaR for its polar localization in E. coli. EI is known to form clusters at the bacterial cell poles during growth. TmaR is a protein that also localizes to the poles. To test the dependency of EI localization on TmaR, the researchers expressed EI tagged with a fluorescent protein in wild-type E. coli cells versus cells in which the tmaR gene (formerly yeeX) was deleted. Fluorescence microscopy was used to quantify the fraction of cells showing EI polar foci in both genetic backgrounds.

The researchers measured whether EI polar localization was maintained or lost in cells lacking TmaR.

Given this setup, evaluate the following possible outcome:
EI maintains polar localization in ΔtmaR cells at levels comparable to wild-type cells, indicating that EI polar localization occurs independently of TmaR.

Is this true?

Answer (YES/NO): NO